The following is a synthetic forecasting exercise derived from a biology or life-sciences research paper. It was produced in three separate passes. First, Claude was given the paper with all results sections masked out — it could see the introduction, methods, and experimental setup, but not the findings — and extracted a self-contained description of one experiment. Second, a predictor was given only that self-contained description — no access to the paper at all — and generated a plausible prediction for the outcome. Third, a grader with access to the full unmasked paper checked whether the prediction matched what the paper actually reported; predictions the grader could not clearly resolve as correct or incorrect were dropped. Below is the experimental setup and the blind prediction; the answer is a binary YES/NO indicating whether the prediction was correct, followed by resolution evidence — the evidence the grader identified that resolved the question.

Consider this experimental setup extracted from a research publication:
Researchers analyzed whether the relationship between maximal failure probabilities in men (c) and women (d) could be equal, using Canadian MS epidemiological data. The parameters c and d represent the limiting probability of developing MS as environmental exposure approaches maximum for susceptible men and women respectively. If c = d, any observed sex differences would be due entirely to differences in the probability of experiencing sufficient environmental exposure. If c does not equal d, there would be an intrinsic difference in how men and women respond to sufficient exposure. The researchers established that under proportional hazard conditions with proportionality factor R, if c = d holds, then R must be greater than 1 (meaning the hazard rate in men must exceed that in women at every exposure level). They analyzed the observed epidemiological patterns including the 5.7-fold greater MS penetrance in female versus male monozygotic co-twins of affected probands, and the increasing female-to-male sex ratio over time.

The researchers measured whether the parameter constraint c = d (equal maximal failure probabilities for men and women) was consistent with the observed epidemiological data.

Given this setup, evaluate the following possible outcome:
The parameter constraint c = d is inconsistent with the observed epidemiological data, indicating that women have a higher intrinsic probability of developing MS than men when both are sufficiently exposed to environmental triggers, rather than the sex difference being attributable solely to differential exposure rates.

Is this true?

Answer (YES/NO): YES